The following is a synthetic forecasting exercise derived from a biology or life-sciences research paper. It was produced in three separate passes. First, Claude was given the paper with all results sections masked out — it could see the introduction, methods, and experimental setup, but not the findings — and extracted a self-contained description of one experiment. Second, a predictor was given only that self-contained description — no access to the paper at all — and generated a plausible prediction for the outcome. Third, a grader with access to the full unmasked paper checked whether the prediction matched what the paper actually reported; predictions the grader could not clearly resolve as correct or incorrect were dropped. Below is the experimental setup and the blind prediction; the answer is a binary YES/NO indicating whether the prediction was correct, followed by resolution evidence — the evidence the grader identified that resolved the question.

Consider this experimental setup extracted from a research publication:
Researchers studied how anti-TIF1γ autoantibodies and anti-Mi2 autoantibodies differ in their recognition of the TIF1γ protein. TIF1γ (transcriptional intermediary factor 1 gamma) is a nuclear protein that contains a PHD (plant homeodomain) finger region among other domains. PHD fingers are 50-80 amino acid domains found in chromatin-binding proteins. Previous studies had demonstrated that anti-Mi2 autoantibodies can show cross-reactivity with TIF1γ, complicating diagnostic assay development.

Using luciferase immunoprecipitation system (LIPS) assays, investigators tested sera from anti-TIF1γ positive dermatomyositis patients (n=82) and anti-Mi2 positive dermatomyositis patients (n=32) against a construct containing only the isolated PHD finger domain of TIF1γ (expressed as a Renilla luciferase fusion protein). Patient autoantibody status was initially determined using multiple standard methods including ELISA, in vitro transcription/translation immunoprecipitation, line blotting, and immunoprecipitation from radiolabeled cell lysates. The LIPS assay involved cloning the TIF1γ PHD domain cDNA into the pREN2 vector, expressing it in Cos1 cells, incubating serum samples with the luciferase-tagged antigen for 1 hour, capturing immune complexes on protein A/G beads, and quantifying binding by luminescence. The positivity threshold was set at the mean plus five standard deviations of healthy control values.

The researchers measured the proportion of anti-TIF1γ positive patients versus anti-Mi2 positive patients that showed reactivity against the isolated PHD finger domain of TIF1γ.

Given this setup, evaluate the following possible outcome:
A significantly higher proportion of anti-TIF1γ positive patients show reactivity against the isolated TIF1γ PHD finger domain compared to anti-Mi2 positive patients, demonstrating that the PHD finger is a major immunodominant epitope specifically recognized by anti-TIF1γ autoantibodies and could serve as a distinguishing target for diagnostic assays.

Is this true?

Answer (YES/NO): NO